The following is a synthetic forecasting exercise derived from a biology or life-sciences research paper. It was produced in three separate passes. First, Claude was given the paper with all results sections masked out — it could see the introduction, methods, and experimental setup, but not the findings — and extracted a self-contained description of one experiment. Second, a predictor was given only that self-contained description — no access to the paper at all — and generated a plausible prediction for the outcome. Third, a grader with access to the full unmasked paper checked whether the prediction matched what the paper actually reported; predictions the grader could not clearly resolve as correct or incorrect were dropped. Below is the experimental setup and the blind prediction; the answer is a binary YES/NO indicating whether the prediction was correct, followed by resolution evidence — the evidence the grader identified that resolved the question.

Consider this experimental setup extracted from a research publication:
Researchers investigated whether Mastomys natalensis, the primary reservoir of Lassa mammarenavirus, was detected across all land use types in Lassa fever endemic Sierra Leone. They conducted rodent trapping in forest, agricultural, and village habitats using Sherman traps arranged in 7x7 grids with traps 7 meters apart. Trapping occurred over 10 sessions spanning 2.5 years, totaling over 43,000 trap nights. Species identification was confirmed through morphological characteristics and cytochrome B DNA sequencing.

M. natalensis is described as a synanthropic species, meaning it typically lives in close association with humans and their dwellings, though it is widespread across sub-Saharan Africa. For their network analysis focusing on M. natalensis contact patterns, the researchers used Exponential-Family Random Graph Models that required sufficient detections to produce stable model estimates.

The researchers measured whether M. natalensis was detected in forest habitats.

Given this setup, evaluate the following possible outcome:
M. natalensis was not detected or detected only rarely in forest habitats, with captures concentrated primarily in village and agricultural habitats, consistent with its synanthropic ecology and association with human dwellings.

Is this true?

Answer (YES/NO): YES